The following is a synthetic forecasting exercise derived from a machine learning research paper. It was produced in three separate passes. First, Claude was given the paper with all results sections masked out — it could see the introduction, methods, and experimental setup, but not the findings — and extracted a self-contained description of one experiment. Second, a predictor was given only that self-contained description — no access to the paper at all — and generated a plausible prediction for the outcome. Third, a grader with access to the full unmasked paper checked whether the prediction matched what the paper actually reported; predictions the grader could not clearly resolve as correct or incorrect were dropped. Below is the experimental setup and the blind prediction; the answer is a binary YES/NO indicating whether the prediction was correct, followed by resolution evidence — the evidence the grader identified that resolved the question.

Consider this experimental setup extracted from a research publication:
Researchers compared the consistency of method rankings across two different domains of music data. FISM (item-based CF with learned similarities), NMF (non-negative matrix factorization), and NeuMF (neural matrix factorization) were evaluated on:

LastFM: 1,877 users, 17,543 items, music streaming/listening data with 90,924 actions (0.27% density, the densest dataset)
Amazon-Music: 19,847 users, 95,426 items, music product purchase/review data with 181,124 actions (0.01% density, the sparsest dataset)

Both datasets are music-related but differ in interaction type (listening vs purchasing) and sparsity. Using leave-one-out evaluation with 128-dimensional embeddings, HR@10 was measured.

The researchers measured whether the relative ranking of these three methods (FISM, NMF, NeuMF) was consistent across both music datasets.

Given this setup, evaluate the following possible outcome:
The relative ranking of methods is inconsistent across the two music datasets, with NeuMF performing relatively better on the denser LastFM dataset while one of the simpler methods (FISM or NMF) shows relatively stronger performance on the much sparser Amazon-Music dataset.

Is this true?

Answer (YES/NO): YES